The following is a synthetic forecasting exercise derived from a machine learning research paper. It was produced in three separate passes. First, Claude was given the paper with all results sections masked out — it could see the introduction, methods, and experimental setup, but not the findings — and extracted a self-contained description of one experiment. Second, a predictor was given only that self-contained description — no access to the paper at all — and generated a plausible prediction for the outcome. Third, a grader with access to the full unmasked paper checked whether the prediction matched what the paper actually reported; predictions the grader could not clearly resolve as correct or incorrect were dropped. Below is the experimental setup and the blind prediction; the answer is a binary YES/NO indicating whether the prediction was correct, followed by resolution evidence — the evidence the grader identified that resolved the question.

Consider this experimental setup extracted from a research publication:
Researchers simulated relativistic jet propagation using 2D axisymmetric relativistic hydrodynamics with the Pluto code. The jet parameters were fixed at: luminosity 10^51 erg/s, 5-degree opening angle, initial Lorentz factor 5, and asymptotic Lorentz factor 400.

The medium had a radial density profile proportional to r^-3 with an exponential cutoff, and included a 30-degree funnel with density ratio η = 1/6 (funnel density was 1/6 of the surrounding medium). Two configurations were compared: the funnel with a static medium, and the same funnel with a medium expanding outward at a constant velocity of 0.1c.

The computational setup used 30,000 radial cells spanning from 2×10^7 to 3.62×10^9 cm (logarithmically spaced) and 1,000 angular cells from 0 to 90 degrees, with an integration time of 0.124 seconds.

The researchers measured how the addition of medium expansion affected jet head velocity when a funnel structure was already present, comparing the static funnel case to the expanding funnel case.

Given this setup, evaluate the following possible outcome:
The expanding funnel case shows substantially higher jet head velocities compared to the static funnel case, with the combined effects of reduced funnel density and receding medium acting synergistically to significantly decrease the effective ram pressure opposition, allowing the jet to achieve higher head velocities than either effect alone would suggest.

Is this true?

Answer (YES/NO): NO